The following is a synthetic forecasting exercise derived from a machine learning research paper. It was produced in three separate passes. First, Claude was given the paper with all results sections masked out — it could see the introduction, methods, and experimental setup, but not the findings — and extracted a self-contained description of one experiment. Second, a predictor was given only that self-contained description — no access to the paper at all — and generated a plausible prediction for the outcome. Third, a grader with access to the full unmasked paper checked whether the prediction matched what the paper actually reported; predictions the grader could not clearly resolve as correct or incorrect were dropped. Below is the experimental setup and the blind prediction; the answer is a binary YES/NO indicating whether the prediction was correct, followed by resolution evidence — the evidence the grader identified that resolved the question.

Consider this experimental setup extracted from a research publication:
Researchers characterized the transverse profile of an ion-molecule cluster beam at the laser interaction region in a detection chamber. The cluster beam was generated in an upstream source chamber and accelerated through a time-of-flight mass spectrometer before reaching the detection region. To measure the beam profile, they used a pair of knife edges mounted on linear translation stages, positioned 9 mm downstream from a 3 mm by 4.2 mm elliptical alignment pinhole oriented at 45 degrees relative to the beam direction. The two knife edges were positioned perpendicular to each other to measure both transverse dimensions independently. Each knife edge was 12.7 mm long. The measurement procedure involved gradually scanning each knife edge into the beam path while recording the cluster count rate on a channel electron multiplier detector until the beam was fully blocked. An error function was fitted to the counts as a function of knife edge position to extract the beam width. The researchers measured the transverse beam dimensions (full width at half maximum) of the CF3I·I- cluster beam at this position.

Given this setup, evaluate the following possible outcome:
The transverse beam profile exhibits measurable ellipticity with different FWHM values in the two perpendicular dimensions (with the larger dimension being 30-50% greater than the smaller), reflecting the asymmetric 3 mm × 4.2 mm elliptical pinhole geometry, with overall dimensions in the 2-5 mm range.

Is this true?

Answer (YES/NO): NO